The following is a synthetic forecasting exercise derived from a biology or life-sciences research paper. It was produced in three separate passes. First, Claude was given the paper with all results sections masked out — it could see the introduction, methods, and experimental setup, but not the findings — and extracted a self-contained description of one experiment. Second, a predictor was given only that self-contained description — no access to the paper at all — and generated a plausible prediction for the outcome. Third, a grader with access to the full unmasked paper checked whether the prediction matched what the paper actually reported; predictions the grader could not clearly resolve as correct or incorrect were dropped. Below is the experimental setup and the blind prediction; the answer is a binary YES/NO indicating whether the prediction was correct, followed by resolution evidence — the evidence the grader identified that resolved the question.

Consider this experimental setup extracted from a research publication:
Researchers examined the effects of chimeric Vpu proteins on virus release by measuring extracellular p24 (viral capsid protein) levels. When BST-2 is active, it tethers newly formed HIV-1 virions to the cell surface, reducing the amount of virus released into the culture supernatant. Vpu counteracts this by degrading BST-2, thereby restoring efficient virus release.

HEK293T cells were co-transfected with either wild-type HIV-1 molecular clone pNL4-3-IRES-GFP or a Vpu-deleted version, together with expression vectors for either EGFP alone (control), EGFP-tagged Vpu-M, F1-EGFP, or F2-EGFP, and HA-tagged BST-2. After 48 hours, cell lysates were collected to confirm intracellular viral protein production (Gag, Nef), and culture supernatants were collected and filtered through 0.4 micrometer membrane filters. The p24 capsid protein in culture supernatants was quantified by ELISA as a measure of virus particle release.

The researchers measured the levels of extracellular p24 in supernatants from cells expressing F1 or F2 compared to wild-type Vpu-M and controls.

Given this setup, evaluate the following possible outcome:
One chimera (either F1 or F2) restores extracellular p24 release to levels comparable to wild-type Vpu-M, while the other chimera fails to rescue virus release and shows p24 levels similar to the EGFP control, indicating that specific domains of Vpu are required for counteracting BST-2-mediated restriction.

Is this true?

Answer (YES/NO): NO